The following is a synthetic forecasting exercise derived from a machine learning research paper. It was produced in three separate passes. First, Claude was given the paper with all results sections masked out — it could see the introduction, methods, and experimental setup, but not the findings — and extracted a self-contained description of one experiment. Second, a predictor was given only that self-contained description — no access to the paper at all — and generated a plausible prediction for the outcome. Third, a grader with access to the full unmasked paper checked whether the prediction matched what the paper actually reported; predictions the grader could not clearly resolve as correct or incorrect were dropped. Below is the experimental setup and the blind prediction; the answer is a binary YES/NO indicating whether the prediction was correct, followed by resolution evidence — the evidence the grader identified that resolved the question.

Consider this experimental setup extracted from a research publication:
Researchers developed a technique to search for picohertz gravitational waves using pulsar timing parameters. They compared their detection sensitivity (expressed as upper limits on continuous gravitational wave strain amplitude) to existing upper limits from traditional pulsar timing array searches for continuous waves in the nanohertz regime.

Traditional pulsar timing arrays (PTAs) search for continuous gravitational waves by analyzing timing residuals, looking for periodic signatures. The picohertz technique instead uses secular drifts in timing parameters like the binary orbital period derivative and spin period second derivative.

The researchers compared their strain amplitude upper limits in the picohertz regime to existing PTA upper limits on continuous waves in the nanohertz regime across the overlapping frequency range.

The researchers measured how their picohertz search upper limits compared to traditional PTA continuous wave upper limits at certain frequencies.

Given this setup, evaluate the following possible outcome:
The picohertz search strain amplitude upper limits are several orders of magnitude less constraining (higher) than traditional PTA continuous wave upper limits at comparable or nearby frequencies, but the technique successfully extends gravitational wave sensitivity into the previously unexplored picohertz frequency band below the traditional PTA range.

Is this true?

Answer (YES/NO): NO